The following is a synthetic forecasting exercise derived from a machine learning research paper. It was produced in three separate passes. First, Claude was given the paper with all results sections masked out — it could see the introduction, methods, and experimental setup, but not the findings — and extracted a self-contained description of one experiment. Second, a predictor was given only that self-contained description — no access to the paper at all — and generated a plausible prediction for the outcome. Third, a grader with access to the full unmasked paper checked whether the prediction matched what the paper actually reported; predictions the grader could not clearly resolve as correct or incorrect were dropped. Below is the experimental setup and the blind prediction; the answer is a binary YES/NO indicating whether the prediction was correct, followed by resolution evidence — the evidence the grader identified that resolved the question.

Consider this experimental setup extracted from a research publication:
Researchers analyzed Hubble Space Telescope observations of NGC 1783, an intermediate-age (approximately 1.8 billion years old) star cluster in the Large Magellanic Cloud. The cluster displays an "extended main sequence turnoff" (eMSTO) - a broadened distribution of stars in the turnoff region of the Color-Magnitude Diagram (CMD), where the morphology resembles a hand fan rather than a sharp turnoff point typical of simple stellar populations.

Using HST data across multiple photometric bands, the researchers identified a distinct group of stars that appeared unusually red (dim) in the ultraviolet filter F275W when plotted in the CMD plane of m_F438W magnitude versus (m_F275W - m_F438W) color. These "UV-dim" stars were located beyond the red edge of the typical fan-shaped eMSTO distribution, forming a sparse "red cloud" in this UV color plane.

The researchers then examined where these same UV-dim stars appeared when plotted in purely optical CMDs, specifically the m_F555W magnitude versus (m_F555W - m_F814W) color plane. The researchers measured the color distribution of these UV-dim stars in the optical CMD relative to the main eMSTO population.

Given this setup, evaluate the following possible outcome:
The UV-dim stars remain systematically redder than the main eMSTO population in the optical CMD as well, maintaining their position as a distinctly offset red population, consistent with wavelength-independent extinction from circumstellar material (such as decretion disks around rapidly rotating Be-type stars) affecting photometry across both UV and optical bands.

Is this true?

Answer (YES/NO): NO